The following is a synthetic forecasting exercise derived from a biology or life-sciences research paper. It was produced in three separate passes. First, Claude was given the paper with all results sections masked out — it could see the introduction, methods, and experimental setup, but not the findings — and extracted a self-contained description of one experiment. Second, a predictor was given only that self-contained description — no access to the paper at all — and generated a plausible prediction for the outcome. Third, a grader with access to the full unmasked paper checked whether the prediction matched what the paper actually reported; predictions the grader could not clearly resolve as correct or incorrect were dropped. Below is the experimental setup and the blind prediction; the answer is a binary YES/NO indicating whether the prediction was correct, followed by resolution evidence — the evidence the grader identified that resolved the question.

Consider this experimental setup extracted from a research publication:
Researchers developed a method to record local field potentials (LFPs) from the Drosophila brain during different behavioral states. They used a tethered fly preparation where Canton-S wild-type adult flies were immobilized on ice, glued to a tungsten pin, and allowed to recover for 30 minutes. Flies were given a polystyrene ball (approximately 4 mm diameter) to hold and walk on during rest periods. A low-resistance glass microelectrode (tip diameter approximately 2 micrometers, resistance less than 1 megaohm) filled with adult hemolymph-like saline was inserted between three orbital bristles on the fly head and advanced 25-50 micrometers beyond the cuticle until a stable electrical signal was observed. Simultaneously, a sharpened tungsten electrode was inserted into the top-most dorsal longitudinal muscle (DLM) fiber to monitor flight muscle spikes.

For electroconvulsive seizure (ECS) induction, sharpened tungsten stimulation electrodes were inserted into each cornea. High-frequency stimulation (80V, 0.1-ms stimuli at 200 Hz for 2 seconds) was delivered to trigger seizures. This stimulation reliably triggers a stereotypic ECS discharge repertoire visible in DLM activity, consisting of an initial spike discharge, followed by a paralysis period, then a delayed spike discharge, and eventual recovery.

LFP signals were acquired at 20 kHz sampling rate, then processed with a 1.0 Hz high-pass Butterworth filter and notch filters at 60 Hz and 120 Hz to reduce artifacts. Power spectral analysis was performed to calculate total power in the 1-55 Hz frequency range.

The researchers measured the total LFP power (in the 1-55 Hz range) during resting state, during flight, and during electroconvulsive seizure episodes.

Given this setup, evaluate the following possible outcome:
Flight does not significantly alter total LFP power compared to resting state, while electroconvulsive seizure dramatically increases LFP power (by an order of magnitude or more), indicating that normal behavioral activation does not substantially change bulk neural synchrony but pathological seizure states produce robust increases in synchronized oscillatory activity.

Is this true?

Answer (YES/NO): NO